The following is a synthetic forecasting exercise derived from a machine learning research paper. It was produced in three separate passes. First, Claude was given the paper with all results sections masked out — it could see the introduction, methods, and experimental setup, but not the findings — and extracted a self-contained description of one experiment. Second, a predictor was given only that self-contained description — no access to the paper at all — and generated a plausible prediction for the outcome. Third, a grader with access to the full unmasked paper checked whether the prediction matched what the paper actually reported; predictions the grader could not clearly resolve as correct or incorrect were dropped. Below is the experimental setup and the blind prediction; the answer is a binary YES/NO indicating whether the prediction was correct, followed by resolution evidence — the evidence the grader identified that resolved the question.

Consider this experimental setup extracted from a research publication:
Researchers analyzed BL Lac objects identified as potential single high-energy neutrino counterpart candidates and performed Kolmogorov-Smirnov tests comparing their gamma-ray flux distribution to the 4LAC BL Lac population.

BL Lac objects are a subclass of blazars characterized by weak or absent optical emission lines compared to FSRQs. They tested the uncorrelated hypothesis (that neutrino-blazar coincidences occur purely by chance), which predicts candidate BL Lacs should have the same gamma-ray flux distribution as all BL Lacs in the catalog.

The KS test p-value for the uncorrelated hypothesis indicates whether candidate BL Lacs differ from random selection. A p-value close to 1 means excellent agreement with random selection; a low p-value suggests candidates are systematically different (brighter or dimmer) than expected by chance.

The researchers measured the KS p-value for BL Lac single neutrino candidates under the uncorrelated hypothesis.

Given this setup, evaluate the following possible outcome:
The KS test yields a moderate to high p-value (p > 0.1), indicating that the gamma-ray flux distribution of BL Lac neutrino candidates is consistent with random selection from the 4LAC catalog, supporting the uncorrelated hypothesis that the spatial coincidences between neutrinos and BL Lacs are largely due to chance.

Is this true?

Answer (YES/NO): YES